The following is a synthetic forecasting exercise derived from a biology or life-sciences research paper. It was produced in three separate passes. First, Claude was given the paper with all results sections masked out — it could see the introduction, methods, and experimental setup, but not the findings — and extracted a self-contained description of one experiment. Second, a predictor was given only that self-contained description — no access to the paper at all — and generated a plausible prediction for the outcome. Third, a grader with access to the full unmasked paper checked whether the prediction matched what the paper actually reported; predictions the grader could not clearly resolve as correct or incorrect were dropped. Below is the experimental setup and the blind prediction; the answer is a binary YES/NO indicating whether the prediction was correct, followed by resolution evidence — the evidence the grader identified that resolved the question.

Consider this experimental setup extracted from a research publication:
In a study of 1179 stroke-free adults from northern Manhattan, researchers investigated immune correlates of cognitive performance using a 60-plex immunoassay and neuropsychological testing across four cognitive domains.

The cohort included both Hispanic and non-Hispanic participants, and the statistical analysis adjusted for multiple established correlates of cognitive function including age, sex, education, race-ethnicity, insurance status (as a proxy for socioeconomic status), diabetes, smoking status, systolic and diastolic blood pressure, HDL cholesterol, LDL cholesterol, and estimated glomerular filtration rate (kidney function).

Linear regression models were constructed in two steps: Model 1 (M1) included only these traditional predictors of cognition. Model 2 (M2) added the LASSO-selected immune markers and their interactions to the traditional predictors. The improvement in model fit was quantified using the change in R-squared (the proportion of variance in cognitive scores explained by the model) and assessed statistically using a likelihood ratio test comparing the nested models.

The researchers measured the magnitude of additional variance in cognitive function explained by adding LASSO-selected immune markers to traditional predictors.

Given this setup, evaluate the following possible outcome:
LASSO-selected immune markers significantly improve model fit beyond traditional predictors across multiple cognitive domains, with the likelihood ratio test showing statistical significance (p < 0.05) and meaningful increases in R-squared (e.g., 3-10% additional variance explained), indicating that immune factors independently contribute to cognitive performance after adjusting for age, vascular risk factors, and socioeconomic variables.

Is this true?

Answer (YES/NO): NO